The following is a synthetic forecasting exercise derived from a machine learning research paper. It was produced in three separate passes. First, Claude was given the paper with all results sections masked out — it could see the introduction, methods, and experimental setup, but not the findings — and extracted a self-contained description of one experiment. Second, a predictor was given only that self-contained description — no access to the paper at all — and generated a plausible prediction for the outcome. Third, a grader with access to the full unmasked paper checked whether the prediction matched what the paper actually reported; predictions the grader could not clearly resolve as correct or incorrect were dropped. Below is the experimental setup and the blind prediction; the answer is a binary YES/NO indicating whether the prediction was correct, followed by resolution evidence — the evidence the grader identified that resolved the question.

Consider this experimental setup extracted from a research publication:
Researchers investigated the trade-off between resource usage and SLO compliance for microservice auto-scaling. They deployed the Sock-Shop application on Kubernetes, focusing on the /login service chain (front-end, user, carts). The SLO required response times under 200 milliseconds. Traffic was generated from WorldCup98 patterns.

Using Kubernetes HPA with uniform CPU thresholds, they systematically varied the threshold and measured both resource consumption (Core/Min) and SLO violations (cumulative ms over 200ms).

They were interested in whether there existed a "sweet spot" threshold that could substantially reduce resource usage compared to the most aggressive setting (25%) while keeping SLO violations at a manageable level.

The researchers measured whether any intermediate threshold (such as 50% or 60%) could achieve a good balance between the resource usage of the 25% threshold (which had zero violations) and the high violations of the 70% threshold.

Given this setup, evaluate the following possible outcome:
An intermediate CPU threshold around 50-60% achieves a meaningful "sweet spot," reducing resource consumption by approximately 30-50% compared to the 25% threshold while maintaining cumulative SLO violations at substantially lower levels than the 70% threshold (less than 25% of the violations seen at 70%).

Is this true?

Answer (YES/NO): NO